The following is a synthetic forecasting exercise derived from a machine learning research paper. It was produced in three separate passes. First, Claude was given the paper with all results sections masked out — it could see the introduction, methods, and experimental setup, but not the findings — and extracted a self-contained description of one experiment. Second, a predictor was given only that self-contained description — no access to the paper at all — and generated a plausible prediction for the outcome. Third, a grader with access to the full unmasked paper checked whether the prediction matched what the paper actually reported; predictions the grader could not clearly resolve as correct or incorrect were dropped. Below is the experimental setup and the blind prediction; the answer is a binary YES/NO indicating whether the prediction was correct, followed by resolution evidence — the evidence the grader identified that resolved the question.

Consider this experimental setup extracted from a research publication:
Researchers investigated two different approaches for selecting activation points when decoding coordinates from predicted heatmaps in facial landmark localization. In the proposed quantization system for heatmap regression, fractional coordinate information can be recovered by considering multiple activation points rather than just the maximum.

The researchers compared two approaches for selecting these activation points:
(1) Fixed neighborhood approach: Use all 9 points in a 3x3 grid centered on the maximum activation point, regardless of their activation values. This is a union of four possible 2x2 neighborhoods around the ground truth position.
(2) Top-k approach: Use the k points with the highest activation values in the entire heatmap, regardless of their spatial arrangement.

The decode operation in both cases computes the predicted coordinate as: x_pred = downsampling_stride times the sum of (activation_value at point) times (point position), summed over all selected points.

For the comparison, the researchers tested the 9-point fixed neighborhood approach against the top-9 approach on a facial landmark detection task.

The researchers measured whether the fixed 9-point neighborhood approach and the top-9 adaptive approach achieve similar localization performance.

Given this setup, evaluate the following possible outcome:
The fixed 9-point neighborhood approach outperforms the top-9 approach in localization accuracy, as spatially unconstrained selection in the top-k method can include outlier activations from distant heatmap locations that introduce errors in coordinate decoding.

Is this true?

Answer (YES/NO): NO